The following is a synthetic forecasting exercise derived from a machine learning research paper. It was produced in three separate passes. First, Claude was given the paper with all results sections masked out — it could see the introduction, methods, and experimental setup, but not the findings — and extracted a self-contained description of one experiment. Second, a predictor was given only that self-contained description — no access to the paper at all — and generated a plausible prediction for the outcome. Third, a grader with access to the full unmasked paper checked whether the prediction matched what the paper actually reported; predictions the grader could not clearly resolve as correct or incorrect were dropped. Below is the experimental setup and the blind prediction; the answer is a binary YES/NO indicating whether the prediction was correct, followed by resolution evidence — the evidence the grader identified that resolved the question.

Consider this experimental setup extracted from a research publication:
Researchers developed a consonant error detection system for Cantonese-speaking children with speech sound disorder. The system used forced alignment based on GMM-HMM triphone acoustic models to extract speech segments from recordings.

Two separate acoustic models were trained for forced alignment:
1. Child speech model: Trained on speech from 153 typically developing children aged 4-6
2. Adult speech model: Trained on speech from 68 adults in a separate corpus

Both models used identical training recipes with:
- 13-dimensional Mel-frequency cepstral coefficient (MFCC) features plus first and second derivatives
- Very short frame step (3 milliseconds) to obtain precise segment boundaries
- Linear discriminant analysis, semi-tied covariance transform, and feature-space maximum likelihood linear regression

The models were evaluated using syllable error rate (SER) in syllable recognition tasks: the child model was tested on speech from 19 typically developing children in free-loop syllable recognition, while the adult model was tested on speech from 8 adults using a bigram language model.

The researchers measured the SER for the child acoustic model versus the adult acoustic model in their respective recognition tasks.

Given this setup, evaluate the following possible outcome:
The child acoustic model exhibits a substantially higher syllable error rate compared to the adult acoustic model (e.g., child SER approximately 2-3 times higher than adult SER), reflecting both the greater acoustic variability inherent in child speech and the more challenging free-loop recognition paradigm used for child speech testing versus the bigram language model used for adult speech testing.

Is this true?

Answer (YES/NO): YES